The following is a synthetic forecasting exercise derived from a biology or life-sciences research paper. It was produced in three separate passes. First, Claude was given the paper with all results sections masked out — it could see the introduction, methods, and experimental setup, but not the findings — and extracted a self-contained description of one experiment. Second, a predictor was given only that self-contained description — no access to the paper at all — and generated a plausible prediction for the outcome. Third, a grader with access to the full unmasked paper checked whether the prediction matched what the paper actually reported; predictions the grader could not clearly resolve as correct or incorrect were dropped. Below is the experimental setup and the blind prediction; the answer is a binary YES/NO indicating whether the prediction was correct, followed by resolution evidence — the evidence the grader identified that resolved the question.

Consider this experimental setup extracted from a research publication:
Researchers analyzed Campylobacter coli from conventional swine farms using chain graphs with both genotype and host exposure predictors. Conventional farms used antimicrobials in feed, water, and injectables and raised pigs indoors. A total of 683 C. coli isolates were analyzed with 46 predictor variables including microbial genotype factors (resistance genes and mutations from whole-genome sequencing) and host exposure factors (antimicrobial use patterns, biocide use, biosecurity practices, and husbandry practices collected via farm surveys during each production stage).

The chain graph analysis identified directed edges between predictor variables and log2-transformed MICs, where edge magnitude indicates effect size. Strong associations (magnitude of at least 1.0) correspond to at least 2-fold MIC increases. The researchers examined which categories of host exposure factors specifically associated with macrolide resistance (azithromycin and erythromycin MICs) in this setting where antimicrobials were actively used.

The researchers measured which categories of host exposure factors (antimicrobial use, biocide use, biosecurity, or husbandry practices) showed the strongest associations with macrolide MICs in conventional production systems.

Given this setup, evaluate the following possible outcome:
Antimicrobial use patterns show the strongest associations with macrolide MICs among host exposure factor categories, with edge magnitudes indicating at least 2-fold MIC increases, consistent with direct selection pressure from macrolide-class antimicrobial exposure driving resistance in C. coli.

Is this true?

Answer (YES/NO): NO